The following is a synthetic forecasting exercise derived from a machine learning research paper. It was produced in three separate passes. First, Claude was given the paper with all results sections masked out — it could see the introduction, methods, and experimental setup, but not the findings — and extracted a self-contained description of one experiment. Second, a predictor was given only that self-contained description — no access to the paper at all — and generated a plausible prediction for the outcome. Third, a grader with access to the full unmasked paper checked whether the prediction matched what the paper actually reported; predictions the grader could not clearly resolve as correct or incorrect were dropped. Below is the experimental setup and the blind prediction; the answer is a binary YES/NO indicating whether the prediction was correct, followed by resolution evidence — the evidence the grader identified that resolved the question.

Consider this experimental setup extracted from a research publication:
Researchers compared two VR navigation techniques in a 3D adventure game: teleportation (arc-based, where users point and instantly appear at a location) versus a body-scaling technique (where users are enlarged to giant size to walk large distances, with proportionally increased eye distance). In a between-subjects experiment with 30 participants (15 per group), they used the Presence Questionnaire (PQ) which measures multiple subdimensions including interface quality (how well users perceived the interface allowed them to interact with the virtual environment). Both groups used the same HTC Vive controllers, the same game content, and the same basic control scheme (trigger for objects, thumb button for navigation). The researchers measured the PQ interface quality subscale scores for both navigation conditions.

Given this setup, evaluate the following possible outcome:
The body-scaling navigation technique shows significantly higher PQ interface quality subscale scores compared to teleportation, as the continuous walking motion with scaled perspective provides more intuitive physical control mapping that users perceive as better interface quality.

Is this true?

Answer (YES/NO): NO